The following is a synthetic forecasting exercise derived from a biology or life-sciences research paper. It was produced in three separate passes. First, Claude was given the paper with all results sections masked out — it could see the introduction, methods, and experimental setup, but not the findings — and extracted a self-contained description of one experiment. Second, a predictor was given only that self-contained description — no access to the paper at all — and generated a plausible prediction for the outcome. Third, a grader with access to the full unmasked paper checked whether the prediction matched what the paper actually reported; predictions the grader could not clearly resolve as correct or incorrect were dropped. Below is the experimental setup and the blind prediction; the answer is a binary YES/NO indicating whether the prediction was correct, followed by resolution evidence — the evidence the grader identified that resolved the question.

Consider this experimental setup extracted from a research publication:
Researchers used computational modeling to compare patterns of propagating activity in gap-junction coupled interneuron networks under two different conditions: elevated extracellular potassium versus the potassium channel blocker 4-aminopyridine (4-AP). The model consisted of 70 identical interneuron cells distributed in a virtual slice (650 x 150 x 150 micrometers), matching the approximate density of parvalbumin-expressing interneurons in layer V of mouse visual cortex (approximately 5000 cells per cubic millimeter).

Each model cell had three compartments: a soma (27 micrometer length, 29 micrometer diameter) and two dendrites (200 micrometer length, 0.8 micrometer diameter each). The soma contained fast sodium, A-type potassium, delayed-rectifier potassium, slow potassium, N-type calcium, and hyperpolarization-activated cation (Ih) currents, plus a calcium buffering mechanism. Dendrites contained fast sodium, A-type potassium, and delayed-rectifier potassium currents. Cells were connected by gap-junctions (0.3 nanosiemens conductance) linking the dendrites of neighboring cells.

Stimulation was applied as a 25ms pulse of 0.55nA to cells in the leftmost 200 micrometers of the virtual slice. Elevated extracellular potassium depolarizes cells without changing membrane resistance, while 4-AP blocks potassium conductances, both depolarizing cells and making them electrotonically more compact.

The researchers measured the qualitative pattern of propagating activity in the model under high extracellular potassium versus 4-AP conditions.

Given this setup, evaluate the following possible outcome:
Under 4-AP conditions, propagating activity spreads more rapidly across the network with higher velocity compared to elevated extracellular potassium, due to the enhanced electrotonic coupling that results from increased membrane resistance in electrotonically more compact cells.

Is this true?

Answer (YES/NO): NO